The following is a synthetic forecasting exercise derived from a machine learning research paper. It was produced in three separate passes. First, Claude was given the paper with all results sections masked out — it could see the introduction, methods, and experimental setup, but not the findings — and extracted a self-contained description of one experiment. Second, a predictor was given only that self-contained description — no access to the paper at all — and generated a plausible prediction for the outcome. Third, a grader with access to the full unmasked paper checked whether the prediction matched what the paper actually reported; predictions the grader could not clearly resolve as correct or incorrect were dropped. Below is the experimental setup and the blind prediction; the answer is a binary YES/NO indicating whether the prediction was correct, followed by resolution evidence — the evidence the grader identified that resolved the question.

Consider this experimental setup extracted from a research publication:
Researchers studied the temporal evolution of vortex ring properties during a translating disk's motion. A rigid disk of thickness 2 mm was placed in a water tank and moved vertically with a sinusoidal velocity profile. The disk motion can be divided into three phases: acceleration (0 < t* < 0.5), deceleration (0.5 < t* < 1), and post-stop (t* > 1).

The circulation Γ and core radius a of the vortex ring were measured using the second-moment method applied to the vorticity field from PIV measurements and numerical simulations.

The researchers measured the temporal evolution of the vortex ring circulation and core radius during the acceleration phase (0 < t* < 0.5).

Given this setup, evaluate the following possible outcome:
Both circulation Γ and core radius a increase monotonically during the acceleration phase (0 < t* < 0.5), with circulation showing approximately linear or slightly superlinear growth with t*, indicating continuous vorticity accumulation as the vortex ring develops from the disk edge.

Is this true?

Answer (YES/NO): YES